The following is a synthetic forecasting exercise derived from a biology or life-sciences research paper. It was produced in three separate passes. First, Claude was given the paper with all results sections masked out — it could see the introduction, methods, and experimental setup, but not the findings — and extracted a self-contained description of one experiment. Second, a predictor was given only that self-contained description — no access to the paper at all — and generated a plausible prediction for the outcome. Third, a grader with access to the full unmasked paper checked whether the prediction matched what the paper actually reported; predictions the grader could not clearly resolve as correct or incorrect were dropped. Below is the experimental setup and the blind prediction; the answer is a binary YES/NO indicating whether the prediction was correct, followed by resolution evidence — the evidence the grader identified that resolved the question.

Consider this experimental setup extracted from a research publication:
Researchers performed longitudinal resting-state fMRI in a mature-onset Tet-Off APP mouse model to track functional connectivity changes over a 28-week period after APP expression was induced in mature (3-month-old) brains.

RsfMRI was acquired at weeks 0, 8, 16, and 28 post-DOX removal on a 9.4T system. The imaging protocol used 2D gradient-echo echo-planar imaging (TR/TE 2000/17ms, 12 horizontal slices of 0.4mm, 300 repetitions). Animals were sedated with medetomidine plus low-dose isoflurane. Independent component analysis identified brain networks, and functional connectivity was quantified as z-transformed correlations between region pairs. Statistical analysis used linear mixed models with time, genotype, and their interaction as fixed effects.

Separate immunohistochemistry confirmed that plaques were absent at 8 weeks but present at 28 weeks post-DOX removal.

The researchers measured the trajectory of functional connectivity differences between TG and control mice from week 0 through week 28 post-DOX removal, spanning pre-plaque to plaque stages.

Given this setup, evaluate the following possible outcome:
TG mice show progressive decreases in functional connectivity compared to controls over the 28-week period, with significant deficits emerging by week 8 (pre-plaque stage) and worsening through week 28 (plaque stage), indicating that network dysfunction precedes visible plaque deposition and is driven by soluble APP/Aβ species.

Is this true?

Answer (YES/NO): NO